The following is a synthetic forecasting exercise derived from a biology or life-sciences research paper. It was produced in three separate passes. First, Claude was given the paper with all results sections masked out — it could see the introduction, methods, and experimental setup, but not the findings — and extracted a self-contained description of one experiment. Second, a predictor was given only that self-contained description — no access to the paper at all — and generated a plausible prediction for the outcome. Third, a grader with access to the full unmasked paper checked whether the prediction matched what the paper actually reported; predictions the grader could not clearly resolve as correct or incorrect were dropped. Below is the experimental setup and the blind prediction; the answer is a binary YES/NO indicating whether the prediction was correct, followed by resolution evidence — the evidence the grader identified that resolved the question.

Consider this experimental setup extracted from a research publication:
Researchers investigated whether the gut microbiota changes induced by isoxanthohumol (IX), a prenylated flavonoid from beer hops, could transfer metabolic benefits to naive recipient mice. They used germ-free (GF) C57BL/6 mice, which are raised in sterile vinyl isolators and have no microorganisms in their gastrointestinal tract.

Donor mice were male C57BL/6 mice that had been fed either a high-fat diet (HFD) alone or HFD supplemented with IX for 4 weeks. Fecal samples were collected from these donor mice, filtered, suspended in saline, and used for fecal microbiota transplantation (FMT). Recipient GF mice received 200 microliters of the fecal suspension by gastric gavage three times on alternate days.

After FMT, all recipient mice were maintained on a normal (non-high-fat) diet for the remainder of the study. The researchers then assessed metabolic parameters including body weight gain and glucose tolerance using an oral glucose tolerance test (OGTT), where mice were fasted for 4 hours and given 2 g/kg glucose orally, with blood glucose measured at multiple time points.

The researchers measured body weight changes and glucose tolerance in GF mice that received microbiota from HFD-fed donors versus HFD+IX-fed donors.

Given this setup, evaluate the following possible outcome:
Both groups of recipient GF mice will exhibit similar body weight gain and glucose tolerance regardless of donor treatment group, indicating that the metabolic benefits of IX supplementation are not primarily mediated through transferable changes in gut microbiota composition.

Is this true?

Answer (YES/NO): NO